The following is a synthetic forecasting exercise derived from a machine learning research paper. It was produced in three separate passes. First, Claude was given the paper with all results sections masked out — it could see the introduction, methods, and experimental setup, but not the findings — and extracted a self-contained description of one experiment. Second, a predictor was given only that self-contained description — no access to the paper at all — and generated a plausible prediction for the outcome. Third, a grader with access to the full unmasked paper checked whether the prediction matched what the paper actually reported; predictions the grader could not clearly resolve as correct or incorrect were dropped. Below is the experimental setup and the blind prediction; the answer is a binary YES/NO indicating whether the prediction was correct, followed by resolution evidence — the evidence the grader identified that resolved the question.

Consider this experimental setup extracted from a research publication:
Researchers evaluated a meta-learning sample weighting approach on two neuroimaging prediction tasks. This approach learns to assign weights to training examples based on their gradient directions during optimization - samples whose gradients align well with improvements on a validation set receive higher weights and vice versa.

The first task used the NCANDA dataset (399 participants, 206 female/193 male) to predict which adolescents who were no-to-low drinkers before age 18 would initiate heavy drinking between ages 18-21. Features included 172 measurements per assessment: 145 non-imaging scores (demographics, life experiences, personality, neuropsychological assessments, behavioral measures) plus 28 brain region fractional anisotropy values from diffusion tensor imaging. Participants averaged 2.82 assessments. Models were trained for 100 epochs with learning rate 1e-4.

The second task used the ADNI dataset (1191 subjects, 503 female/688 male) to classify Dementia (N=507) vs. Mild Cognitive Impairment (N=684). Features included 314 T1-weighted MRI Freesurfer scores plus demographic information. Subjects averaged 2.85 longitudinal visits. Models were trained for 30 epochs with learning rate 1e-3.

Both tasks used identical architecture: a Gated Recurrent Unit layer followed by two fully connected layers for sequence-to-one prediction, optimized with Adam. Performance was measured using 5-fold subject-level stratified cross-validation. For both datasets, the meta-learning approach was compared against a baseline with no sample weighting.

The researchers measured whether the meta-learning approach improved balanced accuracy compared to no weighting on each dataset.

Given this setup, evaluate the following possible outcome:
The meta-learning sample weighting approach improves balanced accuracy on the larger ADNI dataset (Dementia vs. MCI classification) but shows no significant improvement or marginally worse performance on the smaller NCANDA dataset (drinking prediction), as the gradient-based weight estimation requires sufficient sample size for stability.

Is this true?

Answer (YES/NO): YES